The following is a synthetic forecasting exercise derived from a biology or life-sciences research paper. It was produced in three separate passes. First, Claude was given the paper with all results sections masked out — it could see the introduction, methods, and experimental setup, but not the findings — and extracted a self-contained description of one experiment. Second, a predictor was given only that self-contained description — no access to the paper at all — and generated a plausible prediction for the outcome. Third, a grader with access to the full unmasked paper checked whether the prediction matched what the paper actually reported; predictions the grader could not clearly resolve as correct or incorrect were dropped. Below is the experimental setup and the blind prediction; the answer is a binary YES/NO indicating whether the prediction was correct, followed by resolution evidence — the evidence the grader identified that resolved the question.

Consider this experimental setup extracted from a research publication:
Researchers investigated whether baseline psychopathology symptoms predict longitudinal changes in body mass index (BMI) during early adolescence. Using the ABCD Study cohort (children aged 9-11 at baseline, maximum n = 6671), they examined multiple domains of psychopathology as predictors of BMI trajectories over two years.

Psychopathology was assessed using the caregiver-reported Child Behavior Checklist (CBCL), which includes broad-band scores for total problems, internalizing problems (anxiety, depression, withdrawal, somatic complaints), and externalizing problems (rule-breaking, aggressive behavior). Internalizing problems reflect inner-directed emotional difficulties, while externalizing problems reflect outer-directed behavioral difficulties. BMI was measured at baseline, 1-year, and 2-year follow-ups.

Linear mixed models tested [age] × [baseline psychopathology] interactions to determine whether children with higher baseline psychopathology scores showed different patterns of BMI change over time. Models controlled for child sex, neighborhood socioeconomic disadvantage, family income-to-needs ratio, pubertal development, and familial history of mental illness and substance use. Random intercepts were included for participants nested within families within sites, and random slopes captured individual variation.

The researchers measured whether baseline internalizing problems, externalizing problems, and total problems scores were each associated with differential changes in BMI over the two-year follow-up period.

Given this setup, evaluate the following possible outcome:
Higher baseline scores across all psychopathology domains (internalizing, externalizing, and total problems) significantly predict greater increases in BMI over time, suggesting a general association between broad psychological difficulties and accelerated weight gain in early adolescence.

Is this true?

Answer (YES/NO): YES